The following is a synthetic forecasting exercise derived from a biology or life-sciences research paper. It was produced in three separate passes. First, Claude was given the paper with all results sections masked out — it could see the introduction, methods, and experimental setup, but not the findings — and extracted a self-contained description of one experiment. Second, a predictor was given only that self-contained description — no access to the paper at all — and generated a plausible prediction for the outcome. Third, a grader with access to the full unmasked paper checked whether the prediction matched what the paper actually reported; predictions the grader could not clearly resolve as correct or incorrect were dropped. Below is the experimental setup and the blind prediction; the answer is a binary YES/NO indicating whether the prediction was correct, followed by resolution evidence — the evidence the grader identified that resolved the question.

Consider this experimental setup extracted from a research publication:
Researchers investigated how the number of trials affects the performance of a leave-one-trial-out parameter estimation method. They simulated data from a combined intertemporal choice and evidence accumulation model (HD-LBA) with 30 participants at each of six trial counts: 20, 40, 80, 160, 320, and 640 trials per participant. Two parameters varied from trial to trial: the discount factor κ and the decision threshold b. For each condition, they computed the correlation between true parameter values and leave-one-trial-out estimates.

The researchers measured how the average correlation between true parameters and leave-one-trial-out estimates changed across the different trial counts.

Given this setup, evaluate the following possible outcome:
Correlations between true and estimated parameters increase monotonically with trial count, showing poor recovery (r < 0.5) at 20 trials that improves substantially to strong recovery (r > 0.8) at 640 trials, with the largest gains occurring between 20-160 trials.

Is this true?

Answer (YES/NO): NO